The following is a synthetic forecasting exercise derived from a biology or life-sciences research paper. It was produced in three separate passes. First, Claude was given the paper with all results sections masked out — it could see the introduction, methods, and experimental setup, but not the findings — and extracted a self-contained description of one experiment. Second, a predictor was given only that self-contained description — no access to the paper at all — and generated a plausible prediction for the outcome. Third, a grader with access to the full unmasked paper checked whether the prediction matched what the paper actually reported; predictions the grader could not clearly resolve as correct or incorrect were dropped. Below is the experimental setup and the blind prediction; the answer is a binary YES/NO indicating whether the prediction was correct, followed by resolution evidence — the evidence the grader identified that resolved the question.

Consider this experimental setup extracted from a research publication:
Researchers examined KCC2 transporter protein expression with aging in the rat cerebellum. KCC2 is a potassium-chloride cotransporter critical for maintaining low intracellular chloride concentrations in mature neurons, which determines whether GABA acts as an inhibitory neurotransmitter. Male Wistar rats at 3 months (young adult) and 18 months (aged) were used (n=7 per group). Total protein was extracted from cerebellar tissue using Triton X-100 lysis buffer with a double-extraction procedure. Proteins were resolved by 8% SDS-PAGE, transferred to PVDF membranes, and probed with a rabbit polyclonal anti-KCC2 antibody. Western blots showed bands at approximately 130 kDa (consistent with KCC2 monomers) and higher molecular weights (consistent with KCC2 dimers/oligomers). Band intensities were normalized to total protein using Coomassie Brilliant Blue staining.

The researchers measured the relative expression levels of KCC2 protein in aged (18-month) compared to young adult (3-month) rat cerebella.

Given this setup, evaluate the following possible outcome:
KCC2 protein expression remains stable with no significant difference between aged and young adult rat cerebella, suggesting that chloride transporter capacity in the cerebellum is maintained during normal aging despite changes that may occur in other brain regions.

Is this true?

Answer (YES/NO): YES